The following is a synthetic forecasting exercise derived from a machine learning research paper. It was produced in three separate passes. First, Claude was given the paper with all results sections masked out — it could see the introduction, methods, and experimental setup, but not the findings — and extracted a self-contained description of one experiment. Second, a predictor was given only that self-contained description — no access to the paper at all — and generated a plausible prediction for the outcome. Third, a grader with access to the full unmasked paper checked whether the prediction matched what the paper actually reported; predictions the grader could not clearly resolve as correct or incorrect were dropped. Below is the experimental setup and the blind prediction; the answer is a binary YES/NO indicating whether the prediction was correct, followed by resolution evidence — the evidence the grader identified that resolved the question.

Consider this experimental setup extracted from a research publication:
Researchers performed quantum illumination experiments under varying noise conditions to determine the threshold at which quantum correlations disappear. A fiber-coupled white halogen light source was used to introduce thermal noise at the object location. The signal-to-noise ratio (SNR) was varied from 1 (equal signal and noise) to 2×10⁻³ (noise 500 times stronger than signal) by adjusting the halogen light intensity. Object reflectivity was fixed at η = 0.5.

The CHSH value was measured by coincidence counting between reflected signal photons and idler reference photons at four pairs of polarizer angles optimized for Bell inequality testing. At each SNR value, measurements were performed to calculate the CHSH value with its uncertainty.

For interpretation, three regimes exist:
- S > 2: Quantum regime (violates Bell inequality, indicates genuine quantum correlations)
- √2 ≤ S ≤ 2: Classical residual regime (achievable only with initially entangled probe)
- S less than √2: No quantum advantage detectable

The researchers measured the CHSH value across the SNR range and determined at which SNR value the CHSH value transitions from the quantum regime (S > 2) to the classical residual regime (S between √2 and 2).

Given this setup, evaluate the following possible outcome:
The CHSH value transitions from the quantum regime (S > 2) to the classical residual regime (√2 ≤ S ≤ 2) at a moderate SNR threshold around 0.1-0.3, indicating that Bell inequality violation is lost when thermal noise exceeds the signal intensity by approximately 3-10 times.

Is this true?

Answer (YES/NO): NO